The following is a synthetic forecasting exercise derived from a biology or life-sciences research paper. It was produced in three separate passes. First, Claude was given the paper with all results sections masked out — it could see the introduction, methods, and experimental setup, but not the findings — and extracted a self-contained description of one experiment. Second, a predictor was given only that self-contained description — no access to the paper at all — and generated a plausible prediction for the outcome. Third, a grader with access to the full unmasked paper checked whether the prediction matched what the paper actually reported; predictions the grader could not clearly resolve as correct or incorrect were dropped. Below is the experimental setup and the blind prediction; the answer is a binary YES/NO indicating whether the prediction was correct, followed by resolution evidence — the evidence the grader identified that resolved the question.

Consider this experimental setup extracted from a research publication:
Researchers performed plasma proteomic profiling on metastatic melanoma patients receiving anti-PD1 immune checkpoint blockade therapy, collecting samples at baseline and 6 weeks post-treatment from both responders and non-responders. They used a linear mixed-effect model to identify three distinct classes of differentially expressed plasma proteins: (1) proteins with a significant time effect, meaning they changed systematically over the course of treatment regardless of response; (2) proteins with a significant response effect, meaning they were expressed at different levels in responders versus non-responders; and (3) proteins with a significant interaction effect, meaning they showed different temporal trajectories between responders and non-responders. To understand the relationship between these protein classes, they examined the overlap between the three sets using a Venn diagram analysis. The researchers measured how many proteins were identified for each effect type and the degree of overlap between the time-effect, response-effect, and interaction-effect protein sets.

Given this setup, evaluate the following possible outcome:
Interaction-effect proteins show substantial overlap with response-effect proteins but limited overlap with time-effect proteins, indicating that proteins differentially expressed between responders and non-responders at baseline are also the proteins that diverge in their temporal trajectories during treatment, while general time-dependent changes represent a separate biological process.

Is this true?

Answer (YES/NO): NO